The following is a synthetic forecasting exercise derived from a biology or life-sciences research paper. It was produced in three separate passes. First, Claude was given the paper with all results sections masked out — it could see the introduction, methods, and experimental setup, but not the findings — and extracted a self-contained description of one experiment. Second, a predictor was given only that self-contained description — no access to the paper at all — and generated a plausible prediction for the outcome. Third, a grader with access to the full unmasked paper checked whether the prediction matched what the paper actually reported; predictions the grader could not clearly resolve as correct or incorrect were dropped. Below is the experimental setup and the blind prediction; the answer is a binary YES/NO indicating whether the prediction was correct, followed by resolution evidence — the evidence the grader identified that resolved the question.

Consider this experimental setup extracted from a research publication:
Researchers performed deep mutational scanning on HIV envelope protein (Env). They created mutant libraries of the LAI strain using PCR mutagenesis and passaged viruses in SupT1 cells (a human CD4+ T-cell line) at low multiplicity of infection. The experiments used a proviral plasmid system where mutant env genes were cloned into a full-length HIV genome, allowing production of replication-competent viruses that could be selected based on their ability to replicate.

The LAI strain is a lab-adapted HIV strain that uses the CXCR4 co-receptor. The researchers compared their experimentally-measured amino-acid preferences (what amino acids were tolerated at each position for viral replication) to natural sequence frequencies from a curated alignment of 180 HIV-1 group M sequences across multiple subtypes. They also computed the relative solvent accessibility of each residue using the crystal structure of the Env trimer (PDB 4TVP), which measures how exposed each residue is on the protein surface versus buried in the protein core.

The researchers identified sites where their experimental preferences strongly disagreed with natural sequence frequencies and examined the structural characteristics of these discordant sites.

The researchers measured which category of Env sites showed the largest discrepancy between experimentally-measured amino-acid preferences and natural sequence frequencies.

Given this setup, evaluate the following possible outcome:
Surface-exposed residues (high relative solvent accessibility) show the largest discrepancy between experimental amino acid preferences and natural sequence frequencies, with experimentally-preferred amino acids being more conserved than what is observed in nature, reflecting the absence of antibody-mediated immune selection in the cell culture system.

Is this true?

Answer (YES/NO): NO